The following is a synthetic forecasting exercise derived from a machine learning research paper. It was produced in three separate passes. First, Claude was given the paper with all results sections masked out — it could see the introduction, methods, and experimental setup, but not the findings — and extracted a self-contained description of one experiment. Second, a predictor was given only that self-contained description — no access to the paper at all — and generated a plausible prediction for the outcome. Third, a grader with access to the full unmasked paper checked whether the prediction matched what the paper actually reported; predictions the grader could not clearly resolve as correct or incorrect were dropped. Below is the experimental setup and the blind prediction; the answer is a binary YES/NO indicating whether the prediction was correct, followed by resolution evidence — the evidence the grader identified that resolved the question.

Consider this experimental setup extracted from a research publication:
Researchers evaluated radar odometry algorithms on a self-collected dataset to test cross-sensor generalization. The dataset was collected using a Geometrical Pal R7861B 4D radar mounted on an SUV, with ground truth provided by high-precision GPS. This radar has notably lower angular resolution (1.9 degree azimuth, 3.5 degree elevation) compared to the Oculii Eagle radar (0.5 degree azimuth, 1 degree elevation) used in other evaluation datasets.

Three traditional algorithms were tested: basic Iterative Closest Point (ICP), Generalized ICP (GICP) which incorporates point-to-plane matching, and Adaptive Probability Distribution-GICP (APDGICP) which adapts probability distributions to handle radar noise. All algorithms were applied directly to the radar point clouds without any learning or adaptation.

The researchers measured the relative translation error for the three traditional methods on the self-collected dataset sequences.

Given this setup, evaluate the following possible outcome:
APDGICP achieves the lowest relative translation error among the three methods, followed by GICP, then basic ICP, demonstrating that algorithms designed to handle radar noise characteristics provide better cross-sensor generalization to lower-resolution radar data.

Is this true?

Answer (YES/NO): YES